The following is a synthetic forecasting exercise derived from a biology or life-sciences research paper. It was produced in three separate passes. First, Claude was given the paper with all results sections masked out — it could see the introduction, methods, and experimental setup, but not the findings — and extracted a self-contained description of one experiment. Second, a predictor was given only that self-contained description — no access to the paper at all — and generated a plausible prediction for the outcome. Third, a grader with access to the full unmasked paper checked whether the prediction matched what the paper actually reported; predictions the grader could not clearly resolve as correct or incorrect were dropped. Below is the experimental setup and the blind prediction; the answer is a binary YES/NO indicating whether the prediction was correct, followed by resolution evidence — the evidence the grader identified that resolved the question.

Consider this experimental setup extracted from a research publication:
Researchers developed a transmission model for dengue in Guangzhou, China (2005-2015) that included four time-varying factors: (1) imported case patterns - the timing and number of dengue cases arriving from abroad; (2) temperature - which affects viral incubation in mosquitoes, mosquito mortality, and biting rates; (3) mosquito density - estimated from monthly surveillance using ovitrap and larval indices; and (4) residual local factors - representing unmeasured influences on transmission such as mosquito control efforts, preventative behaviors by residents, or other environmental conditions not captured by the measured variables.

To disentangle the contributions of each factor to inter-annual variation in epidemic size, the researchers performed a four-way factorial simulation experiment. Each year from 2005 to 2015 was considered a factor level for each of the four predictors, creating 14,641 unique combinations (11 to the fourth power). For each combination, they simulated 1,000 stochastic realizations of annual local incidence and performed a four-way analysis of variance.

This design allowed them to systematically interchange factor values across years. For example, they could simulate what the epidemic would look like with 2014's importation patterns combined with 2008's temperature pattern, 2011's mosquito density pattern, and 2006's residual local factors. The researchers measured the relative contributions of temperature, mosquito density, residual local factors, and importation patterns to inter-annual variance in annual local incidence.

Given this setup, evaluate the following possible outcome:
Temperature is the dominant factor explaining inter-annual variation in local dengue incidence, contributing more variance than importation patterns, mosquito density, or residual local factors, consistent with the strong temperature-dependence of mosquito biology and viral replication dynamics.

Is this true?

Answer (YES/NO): NO